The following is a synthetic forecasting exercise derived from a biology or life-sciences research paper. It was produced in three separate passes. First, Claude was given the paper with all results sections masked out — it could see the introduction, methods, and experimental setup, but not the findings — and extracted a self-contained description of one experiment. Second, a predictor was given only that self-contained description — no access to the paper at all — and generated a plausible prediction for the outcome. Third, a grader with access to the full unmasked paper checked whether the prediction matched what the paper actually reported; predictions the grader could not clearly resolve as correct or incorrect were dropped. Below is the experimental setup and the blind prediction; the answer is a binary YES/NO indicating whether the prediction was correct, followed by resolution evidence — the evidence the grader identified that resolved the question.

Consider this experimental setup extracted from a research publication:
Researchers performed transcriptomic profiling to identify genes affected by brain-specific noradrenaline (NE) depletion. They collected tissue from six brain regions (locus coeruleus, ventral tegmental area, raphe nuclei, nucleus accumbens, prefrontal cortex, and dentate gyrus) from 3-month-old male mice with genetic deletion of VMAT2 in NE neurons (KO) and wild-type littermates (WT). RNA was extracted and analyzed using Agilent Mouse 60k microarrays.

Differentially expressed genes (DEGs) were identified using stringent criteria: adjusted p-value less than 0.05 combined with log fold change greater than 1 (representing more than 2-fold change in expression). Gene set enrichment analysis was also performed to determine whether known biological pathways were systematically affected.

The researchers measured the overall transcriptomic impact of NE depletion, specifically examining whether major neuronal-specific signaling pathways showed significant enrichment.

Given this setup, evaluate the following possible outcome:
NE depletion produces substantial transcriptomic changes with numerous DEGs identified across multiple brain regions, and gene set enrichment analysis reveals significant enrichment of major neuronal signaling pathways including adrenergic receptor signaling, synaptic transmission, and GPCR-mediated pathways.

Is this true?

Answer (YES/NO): NO